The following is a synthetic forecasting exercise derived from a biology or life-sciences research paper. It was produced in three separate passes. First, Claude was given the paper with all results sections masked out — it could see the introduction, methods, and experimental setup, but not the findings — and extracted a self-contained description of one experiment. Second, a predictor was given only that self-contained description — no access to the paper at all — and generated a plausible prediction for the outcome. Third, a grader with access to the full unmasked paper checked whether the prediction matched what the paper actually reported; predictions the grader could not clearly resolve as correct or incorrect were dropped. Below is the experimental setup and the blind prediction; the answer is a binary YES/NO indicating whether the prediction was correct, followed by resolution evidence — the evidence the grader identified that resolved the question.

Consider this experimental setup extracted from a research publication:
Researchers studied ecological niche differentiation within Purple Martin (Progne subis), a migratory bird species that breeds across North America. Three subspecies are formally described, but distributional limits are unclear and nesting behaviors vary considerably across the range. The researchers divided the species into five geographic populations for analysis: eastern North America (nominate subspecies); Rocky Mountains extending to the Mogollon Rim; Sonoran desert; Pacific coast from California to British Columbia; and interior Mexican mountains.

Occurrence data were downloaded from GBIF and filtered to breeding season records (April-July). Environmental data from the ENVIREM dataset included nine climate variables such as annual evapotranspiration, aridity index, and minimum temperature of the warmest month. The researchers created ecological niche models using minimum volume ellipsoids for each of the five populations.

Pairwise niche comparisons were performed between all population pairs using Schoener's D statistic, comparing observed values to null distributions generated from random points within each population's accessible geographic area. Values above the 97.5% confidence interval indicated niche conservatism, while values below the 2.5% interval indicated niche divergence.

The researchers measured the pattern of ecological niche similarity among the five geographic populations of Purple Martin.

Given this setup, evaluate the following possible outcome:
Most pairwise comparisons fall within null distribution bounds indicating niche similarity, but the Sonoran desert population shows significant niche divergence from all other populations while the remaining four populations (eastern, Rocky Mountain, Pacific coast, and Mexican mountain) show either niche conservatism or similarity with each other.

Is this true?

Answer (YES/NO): NO